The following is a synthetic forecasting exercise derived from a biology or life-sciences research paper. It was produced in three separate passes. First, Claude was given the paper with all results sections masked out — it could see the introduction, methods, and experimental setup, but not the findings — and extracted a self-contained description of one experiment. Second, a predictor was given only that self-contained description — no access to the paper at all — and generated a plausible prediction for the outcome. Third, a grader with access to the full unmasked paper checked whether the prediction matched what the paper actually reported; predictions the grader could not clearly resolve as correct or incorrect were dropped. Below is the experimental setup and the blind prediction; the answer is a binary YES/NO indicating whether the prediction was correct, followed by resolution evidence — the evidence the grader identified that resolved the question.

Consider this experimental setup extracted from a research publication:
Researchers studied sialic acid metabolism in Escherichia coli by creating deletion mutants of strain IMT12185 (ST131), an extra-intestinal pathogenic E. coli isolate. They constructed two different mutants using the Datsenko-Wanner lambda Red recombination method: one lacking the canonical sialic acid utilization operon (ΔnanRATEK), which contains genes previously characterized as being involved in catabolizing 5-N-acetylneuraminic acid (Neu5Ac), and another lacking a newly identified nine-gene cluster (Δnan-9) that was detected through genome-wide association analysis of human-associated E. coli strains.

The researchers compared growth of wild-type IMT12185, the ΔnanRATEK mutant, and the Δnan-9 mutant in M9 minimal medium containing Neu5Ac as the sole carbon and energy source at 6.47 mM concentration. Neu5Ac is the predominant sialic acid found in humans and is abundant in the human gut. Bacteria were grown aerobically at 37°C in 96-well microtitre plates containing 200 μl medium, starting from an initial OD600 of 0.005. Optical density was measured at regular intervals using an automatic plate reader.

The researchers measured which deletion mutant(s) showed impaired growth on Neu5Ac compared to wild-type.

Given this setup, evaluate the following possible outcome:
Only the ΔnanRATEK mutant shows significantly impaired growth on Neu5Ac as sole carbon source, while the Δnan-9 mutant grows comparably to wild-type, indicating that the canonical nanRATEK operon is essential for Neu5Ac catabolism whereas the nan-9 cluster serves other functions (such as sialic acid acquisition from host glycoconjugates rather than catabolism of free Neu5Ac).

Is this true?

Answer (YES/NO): NO